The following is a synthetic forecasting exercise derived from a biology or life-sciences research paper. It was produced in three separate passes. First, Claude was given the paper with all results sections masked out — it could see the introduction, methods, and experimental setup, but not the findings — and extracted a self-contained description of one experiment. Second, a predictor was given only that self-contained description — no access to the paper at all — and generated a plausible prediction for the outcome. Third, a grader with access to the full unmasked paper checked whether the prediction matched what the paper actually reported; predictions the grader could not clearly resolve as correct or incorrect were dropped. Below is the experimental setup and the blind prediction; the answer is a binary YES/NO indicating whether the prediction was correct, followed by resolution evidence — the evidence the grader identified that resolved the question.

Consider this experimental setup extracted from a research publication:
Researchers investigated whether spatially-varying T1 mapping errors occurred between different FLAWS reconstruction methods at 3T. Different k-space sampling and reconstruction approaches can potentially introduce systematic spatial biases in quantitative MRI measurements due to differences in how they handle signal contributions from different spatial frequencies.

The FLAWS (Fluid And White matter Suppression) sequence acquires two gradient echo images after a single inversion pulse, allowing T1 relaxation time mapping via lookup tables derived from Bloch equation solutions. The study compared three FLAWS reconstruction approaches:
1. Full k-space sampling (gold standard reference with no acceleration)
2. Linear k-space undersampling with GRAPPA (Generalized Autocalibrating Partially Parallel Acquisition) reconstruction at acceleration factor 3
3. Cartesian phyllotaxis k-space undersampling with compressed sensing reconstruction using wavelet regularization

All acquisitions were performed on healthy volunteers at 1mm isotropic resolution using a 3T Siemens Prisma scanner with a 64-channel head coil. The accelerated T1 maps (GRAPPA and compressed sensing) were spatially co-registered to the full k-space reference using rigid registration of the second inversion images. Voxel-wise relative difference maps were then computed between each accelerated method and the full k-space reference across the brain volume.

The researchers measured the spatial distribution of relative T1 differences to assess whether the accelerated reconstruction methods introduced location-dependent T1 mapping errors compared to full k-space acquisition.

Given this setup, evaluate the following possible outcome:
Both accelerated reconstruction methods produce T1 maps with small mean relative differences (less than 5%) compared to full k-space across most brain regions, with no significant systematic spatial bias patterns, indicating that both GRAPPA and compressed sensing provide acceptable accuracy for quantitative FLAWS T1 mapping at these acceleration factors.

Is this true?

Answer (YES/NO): YES